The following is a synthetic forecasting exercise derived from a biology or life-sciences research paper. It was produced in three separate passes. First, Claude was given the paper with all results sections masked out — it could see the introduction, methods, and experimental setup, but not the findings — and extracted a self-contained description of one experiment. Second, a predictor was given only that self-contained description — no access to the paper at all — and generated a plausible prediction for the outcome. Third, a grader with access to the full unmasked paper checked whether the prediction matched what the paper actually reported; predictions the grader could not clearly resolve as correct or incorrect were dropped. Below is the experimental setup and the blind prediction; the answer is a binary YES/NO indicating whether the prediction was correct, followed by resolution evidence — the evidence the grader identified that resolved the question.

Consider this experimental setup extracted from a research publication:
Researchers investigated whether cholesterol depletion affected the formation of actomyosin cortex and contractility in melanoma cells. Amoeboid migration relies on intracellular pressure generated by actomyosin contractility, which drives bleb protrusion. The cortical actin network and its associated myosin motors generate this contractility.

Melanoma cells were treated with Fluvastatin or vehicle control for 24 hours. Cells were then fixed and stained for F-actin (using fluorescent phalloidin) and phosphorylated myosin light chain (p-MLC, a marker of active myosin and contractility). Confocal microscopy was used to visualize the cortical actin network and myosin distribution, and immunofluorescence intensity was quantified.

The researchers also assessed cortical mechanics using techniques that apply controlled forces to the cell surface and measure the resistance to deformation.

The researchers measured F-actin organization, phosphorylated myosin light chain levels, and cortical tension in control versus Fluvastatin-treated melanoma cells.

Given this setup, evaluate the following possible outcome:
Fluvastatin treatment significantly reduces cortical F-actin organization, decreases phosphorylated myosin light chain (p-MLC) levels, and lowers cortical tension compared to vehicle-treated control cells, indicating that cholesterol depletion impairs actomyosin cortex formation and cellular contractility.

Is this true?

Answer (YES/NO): NO